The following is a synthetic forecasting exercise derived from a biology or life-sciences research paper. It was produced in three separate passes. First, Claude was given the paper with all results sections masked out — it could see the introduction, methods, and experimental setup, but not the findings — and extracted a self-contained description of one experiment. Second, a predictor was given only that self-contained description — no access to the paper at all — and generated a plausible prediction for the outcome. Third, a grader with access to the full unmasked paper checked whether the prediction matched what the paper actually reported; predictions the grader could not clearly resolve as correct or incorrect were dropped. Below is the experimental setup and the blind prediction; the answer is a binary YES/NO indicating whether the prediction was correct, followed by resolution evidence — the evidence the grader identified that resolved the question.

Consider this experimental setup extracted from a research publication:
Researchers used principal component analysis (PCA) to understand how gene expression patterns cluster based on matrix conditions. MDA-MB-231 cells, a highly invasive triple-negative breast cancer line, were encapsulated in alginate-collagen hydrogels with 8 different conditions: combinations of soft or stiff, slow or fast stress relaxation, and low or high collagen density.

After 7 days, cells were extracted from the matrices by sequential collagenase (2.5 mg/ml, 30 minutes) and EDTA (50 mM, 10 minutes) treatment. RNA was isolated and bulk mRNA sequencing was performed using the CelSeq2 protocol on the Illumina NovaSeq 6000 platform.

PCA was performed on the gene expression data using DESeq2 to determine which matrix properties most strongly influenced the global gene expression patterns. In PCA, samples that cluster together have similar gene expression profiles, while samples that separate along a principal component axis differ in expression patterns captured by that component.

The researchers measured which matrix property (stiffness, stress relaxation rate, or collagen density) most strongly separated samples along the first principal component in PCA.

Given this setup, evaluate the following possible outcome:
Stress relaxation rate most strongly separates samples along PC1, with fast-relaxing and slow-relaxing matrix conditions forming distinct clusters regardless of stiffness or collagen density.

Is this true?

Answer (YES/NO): NO